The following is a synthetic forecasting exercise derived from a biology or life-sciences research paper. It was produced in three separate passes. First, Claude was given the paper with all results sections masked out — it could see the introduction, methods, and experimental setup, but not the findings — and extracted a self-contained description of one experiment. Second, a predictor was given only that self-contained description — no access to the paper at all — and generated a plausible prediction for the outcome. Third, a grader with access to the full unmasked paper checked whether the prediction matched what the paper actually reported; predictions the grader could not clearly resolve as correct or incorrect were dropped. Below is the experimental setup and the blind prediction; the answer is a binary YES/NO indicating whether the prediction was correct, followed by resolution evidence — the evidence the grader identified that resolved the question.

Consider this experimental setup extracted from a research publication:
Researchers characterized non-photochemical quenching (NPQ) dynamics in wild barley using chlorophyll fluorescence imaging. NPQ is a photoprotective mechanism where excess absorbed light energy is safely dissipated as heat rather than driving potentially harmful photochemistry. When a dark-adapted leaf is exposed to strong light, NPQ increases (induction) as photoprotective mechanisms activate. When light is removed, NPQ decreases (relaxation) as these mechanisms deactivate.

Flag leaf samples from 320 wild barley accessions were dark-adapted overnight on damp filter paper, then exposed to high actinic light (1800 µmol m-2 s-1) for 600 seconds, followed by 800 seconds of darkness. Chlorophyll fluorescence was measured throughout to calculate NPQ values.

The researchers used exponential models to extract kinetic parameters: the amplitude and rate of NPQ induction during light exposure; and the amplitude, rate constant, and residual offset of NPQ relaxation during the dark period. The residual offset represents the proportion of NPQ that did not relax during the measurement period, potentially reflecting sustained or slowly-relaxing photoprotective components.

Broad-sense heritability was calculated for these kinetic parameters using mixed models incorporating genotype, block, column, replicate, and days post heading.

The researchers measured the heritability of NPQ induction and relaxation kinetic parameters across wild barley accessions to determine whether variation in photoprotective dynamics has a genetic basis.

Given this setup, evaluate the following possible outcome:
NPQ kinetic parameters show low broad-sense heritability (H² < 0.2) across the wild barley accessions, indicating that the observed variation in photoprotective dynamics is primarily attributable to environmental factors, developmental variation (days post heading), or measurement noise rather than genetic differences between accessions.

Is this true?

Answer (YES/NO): NO